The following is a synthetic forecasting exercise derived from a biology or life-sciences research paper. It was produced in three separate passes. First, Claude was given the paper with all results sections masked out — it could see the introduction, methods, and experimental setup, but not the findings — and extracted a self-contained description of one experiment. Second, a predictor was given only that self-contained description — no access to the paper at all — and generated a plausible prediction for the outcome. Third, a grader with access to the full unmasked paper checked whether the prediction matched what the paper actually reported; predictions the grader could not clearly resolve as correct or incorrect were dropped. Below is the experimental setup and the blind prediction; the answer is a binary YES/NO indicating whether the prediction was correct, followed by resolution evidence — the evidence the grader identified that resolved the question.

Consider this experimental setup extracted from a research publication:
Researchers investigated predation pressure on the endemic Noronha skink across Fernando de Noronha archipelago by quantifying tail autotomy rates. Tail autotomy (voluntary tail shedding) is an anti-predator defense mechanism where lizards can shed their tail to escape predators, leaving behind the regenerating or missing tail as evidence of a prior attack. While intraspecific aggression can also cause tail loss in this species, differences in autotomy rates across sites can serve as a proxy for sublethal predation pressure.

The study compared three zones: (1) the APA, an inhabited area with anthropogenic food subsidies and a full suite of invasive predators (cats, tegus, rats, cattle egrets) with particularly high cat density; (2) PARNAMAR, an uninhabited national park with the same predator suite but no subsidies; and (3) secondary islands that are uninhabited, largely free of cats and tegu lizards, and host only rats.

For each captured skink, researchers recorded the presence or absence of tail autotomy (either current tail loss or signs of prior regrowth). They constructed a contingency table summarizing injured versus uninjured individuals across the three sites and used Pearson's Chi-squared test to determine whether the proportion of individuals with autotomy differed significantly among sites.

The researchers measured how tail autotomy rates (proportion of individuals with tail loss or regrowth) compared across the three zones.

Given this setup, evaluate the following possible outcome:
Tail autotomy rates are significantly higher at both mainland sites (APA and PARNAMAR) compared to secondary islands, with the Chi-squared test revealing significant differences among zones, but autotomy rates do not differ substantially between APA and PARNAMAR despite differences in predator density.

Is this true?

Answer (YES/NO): NO